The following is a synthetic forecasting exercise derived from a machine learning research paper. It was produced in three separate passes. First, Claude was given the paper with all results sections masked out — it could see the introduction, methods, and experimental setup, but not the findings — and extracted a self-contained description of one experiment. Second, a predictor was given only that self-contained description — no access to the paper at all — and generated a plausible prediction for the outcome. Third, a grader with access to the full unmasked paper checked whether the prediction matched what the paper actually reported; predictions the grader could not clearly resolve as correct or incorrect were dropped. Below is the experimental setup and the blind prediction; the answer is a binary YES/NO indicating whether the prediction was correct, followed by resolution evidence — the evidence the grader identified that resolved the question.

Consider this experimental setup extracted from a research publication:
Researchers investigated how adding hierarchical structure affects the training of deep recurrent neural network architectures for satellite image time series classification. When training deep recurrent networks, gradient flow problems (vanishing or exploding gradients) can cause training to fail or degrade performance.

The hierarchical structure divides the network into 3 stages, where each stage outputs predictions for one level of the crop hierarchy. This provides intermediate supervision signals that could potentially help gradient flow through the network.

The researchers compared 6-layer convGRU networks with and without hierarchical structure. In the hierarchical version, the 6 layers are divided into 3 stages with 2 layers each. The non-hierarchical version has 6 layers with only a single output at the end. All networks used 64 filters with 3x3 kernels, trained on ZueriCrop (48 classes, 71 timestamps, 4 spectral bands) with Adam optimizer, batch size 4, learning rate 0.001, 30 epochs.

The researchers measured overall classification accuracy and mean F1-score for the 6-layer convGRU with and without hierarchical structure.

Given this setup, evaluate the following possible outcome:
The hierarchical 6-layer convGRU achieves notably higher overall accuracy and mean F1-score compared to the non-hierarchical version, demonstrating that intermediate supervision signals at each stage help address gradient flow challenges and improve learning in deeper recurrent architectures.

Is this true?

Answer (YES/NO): YES